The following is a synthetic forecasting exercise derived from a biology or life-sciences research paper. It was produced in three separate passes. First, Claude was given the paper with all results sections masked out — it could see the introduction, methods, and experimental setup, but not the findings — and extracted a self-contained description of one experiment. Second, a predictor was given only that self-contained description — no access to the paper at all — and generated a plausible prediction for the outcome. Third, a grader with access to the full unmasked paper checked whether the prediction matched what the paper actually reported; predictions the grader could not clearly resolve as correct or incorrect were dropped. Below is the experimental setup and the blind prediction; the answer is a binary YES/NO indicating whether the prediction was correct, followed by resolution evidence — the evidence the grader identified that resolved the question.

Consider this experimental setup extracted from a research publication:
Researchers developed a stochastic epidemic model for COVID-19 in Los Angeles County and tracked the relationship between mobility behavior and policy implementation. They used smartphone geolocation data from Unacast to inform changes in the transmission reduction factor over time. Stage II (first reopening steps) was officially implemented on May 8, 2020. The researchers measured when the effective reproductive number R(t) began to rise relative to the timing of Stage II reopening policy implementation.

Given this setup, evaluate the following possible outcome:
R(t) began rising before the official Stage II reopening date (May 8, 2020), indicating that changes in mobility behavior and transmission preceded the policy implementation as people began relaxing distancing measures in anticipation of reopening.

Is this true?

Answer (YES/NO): YES